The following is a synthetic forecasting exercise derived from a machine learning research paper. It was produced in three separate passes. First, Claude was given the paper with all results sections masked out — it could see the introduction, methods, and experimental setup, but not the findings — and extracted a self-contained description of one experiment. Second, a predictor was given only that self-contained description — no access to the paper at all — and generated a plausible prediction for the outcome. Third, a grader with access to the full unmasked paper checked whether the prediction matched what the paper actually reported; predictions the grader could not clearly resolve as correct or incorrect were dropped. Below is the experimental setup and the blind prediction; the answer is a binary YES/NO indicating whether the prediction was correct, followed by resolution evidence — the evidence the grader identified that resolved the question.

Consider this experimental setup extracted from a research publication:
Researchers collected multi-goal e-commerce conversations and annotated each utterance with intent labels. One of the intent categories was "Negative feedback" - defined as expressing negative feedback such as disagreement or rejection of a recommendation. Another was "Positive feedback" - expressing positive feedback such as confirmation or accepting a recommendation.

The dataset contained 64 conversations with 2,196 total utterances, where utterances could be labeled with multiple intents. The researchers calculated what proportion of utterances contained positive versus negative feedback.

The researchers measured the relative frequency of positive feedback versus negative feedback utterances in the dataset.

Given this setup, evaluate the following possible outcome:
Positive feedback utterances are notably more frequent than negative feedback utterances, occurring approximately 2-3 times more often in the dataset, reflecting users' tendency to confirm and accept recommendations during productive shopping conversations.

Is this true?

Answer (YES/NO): NO